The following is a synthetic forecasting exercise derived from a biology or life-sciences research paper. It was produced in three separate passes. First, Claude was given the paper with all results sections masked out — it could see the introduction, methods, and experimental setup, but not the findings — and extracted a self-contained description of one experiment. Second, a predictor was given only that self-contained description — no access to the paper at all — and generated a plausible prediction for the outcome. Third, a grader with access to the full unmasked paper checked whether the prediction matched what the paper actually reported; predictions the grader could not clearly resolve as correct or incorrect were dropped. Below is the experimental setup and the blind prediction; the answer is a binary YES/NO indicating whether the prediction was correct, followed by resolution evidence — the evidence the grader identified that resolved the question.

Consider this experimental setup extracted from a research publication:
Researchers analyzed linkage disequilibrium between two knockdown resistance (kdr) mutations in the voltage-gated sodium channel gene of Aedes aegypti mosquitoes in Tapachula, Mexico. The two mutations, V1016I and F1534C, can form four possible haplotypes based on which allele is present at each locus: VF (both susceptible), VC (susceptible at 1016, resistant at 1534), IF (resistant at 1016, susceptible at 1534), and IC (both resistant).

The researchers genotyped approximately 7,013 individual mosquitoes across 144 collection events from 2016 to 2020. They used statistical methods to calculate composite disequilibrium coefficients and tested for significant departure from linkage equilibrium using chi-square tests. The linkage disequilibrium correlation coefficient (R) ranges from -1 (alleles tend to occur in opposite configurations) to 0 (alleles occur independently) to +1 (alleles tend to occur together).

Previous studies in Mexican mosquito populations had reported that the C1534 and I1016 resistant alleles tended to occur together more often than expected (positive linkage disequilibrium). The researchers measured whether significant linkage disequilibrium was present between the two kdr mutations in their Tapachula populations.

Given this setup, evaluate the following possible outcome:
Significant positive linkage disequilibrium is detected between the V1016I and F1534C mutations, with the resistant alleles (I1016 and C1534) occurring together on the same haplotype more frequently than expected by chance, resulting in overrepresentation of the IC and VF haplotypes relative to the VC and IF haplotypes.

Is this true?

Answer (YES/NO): NO